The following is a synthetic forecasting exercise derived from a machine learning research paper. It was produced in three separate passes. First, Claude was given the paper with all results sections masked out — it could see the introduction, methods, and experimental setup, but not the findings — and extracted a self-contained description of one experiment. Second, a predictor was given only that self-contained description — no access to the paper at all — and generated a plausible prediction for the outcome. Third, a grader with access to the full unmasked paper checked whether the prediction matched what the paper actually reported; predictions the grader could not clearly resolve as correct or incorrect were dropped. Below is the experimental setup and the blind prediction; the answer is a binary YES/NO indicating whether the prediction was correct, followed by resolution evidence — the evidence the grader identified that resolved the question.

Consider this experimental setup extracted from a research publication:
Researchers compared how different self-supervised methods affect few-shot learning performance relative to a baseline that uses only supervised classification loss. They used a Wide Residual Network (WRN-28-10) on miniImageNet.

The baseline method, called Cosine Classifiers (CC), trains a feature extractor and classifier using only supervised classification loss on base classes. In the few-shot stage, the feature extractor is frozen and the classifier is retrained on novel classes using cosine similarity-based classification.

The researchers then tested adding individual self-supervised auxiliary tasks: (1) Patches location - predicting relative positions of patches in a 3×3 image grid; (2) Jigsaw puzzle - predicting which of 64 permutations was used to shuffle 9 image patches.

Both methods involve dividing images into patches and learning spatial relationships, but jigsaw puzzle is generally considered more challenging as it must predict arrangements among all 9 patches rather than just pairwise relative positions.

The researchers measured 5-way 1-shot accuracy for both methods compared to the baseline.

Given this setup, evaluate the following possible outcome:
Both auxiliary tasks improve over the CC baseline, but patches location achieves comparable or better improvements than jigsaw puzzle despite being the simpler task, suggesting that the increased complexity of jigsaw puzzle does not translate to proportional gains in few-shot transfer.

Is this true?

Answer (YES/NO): NO